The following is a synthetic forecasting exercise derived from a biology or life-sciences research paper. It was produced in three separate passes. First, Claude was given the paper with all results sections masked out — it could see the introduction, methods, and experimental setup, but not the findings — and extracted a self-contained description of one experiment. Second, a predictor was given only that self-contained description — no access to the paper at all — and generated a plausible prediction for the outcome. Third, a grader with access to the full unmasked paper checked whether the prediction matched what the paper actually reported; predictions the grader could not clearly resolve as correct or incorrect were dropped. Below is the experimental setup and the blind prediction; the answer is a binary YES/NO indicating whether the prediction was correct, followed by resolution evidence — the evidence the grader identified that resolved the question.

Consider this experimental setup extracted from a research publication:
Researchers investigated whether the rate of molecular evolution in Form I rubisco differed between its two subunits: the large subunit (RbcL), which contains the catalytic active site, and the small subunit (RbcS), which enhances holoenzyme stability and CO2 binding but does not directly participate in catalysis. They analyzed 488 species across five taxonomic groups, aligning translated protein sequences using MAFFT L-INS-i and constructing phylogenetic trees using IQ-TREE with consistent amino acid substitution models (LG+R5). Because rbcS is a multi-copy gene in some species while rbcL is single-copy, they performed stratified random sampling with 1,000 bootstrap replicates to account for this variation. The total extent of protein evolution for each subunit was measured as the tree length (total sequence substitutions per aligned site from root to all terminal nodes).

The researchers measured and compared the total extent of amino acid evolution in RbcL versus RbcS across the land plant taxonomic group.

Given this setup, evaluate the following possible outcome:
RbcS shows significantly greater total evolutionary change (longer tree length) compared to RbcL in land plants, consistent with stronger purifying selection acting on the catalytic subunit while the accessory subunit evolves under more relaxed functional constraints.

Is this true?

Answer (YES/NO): YES